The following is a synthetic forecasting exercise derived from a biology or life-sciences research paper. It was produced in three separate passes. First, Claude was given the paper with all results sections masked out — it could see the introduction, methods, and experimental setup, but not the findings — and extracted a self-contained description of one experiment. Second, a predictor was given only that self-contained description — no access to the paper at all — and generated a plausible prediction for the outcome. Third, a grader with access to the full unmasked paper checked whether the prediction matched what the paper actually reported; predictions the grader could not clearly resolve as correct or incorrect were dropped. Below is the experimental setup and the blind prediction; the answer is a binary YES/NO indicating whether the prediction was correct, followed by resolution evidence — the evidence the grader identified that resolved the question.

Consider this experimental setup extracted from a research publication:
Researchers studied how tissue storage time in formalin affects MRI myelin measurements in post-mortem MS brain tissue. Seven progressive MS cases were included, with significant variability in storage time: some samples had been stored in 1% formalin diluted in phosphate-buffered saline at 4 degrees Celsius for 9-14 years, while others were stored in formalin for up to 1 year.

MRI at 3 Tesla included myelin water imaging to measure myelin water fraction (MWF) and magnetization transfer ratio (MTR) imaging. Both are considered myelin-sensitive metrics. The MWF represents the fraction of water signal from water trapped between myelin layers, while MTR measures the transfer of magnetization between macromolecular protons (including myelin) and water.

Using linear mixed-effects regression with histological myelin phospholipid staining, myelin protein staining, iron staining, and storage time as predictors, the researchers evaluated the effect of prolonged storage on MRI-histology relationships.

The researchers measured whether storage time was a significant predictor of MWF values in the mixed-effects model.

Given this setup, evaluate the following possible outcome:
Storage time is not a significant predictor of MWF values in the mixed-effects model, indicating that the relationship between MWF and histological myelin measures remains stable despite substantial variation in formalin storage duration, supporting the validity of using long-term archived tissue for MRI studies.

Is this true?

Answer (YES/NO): NO